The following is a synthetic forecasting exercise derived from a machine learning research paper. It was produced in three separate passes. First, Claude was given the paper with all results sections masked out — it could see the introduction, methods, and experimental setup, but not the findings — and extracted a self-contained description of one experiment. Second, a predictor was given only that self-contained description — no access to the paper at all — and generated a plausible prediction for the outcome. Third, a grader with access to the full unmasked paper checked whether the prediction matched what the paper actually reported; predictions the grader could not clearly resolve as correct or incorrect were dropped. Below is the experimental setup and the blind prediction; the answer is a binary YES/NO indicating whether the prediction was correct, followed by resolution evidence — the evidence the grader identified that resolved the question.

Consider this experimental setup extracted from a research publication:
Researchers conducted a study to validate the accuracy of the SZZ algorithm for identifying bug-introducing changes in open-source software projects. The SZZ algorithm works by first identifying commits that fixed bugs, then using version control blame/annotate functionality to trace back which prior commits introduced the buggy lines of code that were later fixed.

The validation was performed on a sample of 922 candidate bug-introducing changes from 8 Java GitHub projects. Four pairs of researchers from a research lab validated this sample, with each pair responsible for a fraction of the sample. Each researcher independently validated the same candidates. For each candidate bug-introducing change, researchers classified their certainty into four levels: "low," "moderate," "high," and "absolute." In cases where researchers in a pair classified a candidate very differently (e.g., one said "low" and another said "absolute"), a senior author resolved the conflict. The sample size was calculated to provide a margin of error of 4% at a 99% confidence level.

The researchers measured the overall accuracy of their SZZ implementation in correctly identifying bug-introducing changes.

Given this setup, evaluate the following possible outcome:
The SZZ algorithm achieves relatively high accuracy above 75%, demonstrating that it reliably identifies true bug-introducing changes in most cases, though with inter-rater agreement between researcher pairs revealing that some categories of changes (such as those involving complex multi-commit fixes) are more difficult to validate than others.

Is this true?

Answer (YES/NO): NO